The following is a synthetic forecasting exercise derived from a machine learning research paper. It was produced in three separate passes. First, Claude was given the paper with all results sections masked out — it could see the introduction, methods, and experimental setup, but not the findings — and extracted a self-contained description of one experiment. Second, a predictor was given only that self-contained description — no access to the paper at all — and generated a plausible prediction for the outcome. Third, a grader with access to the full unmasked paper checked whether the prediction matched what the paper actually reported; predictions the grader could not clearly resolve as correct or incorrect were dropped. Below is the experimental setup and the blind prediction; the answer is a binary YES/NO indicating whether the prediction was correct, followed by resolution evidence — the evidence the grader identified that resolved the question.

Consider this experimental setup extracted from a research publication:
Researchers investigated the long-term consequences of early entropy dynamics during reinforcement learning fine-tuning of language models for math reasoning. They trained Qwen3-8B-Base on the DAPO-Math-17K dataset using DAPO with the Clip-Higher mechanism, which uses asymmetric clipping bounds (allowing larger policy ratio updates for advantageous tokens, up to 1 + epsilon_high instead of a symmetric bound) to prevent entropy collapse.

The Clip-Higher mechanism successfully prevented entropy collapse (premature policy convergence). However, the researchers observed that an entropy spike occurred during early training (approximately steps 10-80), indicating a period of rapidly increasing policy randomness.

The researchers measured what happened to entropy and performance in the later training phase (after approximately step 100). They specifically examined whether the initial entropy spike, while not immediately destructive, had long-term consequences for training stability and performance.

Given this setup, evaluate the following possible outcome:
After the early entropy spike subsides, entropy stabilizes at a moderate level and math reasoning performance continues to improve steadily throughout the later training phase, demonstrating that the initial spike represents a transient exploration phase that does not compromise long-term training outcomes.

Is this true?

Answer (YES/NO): NO